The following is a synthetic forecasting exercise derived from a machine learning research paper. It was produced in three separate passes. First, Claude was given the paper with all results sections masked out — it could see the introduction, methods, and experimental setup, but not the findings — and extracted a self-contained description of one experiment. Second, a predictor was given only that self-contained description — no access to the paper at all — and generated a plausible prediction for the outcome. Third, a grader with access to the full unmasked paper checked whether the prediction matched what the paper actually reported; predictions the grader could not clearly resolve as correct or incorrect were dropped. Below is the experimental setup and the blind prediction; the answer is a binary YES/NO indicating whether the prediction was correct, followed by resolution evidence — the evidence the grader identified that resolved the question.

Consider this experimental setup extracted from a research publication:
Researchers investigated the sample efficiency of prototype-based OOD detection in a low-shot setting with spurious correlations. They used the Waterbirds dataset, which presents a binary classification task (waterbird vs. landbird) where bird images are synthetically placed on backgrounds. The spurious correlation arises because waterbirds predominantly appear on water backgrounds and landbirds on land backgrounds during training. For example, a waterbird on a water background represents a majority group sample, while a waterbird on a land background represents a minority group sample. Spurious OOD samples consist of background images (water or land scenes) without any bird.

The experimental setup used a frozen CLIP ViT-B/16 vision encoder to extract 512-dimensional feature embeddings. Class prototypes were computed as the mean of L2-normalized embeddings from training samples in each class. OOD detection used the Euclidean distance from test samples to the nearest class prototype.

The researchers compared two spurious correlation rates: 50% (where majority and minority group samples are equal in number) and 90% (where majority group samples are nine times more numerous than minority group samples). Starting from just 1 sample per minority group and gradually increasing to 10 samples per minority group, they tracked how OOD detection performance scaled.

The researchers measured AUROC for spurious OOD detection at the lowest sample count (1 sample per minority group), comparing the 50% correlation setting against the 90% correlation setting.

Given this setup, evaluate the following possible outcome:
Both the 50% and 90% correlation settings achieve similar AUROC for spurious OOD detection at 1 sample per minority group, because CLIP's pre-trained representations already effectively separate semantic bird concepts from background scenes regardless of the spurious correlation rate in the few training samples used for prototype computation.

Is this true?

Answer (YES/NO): NO